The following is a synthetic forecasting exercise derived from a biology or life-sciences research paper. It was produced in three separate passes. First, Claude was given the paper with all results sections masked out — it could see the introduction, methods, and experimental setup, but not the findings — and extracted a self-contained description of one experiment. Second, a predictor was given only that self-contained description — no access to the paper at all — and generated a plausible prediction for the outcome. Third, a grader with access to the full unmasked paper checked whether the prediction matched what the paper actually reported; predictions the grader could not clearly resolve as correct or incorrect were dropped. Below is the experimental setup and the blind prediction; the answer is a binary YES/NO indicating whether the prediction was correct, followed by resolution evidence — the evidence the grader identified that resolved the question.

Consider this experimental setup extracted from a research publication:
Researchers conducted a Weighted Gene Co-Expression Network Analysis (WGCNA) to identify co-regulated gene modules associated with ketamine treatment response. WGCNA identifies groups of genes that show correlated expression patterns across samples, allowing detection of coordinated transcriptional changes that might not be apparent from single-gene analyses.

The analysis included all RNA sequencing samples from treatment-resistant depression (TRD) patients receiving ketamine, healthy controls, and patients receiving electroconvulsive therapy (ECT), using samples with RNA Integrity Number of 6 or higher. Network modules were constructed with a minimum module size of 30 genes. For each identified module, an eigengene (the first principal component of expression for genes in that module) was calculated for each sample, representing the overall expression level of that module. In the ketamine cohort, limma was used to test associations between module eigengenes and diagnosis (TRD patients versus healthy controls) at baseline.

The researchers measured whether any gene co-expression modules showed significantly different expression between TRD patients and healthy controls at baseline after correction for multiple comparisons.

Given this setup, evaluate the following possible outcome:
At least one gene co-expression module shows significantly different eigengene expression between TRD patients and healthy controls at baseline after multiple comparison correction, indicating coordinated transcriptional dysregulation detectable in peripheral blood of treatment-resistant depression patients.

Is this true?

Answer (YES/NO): NO